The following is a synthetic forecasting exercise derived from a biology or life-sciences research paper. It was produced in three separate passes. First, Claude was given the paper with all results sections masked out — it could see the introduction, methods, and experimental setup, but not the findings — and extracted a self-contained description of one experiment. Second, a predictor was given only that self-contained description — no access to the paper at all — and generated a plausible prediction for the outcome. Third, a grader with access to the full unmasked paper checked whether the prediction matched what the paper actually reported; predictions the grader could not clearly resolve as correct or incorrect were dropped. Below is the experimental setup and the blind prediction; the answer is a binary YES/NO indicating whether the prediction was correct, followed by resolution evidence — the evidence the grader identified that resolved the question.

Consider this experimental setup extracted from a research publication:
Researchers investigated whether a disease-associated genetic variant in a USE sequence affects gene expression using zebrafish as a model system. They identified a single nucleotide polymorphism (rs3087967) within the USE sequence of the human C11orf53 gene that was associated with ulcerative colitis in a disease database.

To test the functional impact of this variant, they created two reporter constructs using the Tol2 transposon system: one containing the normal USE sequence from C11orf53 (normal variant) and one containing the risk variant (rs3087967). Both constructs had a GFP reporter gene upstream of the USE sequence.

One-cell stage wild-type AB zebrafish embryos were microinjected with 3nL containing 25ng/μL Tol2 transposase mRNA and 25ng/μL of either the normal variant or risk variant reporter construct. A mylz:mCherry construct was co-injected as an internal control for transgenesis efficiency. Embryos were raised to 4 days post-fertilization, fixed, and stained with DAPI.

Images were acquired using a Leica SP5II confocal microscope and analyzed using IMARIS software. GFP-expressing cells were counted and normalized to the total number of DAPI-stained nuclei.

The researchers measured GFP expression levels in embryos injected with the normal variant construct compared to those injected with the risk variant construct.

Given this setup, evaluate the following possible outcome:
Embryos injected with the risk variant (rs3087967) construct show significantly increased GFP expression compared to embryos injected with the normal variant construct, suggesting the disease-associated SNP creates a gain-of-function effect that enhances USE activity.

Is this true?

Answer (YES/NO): YES